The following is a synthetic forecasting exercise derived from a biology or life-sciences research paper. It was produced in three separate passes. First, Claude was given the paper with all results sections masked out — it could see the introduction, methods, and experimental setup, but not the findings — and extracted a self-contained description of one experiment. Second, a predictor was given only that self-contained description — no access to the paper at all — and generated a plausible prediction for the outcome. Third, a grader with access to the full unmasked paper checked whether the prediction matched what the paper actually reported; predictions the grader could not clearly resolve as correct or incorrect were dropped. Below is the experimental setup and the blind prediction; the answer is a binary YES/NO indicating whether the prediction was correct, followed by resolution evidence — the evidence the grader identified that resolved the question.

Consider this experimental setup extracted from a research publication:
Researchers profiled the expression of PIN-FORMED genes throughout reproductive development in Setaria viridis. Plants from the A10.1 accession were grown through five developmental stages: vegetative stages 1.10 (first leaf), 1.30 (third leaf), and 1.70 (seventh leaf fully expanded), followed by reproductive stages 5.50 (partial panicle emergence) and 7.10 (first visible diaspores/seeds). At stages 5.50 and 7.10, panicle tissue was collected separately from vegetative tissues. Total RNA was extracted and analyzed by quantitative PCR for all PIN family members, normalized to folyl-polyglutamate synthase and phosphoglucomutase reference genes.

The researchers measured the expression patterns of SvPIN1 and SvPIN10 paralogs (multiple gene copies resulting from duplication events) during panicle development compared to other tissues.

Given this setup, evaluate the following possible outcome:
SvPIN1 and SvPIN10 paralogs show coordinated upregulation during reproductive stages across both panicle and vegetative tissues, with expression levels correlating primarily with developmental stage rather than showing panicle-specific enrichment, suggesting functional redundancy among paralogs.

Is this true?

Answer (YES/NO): NO